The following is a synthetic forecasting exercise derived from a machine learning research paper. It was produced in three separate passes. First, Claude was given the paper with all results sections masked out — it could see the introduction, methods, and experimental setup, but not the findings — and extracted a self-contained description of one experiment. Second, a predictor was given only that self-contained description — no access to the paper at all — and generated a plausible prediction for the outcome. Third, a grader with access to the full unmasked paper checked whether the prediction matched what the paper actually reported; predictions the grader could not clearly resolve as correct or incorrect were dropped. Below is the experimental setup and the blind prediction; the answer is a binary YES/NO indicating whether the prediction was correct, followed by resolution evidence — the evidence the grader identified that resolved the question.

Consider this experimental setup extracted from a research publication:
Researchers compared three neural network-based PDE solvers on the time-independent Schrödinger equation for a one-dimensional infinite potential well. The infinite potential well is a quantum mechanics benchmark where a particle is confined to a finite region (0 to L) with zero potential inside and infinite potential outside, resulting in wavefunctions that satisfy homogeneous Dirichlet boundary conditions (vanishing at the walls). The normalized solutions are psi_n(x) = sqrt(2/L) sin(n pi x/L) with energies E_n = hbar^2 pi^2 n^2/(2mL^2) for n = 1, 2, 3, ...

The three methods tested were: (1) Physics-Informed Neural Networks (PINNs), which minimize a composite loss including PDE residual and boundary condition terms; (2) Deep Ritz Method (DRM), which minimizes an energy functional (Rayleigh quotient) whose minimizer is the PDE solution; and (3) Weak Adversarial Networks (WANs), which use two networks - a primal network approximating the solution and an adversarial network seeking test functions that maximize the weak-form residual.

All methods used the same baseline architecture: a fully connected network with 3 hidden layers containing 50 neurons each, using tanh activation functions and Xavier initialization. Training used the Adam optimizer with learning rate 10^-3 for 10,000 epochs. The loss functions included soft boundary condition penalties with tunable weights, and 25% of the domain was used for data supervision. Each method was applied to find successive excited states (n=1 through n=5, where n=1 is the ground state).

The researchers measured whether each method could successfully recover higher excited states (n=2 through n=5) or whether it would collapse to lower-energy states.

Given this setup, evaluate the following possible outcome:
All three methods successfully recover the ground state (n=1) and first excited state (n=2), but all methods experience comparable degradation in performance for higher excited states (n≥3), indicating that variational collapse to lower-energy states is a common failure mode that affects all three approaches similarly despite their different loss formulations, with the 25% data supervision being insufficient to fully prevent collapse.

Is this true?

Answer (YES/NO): NO